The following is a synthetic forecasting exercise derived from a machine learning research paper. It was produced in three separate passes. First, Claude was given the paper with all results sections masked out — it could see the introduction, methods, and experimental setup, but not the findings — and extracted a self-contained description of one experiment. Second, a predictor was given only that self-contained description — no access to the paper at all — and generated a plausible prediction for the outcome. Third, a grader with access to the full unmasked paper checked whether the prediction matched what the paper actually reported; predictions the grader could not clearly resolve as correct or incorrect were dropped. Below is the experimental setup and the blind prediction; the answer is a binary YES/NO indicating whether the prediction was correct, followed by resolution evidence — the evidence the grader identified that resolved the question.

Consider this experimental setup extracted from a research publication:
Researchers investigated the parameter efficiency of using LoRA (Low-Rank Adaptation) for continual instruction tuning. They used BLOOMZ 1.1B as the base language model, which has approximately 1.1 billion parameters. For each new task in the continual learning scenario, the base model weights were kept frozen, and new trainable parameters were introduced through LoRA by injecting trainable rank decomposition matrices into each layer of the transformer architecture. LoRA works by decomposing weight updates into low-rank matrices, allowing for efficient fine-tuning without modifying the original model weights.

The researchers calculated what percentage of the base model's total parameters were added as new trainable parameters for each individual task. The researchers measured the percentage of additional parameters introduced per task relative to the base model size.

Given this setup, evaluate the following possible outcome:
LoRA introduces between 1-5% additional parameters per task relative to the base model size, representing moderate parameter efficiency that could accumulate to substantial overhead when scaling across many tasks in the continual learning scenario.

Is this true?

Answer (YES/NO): NO